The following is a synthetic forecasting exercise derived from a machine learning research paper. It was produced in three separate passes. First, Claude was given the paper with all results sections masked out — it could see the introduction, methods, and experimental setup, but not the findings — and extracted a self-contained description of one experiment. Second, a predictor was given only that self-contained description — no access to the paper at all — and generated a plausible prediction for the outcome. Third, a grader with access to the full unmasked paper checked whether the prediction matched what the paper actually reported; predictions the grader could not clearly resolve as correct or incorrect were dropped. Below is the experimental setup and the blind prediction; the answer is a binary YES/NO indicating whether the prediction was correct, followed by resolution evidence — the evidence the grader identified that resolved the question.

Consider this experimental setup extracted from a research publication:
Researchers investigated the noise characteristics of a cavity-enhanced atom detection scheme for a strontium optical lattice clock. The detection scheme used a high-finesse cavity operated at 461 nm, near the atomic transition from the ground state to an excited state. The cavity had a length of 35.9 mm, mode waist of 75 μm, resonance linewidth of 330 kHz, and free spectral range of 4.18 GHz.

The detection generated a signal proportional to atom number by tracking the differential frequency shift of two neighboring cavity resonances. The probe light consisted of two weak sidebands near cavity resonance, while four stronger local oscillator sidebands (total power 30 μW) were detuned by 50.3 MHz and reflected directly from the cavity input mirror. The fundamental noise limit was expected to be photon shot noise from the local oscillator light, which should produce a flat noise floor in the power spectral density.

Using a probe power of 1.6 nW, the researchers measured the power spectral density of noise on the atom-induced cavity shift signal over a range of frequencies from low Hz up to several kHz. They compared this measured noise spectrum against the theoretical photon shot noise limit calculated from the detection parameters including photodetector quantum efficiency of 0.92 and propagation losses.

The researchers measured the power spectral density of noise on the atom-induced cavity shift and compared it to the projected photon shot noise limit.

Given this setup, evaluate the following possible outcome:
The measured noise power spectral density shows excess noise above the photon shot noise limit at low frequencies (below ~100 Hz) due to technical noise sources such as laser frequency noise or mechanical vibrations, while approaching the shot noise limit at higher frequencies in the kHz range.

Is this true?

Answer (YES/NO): NO